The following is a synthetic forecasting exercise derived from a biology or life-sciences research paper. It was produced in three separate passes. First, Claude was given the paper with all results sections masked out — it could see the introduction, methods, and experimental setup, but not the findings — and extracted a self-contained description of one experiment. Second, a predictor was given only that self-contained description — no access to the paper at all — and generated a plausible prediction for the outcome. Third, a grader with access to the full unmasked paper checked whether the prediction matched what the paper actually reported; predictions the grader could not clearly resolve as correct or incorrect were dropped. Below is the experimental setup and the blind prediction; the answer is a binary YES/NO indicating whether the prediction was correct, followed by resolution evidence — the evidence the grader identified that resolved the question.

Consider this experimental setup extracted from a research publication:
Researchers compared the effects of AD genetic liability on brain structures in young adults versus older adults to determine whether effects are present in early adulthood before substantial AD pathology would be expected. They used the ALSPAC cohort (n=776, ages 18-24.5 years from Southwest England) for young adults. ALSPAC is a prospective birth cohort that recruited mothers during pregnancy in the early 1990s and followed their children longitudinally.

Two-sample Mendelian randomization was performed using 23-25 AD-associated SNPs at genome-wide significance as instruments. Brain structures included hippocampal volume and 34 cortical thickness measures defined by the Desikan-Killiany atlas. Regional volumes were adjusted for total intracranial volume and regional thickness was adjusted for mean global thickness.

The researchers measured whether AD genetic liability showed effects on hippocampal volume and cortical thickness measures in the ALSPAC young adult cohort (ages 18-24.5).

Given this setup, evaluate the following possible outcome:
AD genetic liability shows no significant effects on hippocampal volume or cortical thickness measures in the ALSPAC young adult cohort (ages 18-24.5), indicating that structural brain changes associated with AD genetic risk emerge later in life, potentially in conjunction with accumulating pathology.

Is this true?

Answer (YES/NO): NO